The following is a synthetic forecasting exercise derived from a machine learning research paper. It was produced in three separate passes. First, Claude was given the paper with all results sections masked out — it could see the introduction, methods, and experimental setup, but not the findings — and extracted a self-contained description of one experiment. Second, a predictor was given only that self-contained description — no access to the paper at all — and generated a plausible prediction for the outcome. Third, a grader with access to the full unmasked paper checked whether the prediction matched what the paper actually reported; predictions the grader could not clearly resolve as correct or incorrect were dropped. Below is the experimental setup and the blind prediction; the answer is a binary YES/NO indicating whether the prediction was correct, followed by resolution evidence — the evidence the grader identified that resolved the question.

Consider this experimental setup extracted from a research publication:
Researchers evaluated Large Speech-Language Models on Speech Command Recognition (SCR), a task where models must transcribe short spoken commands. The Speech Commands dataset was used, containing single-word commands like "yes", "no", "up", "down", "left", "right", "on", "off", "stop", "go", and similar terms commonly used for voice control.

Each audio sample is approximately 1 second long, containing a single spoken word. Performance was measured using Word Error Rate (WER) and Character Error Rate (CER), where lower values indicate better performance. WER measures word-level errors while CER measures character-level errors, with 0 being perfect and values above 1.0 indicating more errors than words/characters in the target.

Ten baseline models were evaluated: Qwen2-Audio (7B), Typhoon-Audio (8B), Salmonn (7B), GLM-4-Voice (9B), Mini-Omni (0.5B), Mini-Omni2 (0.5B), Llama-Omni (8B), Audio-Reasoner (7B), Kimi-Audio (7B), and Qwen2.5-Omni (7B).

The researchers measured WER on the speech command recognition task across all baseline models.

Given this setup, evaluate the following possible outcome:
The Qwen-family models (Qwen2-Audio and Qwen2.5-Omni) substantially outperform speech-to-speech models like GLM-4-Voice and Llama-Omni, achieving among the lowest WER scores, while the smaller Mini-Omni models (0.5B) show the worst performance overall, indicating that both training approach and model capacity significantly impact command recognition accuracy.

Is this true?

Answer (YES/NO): NO